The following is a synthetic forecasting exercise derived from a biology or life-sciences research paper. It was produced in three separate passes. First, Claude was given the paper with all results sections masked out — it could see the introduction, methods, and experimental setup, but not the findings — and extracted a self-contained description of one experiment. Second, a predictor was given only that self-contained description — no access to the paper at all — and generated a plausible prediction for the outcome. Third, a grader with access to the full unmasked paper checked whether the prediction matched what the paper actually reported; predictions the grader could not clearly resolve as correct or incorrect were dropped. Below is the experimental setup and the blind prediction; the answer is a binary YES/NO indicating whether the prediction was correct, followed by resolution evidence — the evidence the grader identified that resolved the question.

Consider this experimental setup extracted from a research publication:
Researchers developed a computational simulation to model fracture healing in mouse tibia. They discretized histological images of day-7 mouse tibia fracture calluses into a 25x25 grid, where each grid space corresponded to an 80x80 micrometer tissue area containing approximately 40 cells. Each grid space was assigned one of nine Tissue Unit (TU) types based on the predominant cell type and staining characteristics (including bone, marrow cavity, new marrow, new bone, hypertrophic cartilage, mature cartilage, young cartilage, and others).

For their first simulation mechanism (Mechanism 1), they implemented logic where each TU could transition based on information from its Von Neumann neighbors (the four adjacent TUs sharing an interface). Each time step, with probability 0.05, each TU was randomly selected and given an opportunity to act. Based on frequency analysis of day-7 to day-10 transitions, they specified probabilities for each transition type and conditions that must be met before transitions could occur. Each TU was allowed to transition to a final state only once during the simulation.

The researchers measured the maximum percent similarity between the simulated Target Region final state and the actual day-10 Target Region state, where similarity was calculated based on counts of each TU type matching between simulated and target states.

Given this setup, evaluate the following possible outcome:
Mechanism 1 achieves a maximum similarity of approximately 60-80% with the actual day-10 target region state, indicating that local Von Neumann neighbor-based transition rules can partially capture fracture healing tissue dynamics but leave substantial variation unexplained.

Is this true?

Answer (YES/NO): NO